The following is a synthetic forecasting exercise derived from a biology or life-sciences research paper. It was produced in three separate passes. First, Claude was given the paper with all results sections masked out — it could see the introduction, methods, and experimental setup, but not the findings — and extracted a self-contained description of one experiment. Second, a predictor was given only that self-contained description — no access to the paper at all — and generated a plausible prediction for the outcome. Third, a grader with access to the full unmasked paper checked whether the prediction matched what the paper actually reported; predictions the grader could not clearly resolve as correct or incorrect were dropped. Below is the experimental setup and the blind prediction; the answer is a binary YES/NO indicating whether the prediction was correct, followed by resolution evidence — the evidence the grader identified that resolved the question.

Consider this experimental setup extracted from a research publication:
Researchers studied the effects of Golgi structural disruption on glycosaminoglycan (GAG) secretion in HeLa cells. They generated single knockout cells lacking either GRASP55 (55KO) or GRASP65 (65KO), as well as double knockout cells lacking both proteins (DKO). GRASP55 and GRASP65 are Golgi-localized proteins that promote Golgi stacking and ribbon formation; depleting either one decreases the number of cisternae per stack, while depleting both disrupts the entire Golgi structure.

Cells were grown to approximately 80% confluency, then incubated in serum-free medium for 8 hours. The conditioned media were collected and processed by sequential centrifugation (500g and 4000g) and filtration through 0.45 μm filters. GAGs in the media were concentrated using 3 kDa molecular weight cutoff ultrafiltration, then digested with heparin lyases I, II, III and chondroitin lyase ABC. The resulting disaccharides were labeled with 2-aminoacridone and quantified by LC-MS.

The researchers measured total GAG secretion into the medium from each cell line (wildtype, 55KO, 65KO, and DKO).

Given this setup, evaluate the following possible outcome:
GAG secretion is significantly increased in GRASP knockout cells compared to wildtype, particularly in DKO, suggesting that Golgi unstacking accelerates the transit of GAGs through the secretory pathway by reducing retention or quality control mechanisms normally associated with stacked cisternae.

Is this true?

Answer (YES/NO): NO